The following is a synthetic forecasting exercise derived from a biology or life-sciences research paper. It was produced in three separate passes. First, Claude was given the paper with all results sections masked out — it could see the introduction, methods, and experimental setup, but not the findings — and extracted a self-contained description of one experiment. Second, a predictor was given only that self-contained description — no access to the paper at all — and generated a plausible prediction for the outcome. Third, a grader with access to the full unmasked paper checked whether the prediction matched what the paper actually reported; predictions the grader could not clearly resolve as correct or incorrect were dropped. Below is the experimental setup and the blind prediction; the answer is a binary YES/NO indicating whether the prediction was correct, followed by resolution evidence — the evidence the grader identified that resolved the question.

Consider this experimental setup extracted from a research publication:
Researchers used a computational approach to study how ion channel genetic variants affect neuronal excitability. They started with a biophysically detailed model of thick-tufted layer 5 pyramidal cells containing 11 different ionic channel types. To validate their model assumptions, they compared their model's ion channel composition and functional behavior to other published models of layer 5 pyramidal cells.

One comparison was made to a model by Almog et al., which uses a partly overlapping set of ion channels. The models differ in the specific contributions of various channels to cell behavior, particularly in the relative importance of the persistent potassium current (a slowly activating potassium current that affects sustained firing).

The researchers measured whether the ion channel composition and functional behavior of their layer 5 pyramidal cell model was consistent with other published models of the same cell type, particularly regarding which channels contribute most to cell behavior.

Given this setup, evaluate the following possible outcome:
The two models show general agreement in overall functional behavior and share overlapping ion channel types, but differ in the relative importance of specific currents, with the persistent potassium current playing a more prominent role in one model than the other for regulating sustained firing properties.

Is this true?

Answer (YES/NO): YES